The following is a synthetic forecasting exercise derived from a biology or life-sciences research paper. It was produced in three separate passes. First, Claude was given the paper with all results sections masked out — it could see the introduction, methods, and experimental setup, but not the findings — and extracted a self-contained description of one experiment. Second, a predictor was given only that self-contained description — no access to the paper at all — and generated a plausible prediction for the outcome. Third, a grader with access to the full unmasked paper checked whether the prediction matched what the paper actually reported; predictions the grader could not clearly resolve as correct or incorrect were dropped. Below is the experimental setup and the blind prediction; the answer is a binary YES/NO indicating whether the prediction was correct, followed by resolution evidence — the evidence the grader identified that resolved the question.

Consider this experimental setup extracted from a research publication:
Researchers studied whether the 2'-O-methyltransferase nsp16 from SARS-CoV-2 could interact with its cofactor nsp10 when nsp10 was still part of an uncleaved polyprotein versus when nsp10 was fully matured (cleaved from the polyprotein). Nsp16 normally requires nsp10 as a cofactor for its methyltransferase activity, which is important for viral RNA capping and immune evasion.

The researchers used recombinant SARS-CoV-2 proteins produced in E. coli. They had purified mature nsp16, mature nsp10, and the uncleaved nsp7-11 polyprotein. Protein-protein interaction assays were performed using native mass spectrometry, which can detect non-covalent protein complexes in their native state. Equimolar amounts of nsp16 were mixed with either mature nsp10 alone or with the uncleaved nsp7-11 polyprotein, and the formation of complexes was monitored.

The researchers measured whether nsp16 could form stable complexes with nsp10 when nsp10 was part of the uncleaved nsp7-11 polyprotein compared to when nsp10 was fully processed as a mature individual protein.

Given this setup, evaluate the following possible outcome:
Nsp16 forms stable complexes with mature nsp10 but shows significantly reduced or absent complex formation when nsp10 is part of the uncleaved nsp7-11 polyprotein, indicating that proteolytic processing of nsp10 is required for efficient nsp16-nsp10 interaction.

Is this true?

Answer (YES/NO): YES